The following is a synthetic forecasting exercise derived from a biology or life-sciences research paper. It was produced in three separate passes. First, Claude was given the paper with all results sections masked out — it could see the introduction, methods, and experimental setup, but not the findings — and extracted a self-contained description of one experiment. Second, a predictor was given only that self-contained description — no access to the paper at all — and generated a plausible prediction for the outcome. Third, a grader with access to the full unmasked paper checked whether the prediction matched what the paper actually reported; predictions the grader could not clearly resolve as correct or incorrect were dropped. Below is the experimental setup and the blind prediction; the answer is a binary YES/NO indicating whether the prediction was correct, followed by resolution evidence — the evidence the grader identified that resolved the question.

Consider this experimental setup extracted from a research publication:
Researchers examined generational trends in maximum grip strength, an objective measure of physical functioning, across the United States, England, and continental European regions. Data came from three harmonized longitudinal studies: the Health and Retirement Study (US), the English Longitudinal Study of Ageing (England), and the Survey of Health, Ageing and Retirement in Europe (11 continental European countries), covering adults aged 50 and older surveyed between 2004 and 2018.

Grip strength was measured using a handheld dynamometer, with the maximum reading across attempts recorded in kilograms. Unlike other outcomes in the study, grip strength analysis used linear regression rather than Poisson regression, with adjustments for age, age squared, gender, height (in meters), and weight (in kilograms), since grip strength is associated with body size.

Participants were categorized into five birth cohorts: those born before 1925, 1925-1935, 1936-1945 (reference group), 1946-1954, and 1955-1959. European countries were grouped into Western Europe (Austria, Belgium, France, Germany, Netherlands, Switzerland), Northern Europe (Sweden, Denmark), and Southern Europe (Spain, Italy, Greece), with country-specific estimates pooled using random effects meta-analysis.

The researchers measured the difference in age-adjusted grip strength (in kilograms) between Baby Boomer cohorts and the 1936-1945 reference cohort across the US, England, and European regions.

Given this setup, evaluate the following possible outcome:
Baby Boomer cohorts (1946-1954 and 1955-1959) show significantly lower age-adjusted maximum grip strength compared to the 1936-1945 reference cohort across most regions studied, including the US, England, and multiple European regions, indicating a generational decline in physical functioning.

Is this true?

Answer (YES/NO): NO